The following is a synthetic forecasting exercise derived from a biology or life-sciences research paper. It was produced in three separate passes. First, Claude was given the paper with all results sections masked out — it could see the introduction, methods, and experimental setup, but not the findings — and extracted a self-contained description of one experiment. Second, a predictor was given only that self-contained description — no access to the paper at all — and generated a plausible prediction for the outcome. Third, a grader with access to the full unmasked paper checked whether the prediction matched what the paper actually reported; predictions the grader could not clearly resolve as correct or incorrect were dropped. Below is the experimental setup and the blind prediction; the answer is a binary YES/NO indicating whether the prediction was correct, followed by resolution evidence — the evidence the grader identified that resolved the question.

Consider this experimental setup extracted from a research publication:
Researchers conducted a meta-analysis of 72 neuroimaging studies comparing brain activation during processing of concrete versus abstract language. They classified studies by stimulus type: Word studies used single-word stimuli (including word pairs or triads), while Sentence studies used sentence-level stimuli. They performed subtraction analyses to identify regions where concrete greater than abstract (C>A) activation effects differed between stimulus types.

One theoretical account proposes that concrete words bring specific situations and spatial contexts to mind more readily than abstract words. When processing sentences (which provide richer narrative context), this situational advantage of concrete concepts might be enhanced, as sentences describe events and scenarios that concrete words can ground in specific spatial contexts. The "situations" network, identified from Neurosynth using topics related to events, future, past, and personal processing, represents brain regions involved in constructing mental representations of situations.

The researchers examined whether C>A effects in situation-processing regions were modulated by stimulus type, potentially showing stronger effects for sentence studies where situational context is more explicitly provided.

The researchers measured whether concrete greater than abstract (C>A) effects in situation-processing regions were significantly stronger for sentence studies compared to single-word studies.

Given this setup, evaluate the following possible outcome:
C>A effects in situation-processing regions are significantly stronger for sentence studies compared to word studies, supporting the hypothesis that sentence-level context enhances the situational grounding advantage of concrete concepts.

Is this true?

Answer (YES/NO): NO